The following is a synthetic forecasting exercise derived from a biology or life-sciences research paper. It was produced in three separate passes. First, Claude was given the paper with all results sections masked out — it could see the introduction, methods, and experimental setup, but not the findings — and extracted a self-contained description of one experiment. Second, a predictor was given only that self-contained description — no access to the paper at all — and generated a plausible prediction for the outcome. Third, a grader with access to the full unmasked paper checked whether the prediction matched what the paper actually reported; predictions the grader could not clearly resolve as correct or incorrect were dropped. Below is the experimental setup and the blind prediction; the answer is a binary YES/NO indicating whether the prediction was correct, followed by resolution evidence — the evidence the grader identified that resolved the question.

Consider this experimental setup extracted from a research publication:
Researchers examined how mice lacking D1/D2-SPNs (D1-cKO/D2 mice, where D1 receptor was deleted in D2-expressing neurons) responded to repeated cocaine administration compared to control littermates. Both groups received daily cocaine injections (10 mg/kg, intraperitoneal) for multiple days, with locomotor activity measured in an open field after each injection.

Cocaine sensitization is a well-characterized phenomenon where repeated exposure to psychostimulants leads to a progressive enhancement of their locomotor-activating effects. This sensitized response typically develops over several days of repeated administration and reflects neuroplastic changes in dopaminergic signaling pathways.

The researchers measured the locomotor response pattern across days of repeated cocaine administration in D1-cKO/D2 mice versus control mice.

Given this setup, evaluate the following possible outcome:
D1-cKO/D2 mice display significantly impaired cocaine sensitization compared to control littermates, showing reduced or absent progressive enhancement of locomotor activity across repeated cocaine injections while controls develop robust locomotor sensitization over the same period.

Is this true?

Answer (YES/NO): YES